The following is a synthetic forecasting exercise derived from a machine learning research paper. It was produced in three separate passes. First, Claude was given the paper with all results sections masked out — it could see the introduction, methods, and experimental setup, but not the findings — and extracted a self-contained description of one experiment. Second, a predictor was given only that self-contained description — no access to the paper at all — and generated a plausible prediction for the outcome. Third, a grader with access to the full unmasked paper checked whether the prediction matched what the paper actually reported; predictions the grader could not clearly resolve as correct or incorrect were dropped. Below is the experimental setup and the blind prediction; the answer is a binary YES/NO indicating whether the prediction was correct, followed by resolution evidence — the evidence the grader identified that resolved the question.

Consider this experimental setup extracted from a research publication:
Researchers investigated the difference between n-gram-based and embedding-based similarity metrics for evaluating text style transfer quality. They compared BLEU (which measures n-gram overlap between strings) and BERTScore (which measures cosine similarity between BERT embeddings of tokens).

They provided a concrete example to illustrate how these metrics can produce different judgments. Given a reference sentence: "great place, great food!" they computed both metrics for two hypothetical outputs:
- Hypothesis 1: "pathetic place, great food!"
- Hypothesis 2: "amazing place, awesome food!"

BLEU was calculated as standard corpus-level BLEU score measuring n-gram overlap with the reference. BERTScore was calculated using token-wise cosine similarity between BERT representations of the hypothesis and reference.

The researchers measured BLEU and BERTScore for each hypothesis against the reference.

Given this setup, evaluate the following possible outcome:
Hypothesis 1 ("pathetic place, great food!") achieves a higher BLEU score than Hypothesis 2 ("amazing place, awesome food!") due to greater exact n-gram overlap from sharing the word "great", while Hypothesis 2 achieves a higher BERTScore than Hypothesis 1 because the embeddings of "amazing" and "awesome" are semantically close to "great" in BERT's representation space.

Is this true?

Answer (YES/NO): YES